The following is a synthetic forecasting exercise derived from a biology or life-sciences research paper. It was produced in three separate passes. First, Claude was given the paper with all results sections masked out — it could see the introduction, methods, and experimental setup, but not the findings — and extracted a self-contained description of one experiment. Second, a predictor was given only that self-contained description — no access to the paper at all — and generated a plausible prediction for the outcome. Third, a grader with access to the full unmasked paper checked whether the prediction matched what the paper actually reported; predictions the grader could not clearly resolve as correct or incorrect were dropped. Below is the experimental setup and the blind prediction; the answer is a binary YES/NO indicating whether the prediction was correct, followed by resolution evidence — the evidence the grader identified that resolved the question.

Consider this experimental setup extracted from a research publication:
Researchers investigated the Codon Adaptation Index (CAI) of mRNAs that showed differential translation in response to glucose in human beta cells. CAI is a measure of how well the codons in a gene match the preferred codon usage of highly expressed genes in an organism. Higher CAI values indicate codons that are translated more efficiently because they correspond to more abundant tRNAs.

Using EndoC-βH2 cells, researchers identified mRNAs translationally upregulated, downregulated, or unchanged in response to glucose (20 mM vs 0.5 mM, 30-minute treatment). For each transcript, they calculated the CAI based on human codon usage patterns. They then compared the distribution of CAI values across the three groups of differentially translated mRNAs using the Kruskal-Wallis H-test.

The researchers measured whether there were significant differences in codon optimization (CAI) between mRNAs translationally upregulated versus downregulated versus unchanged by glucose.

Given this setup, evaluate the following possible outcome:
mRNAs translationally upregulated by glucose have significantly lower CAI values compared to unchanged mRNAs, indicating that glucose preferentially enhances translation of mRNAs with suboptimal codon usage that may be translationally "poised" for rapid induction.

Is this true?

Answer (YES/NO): NO